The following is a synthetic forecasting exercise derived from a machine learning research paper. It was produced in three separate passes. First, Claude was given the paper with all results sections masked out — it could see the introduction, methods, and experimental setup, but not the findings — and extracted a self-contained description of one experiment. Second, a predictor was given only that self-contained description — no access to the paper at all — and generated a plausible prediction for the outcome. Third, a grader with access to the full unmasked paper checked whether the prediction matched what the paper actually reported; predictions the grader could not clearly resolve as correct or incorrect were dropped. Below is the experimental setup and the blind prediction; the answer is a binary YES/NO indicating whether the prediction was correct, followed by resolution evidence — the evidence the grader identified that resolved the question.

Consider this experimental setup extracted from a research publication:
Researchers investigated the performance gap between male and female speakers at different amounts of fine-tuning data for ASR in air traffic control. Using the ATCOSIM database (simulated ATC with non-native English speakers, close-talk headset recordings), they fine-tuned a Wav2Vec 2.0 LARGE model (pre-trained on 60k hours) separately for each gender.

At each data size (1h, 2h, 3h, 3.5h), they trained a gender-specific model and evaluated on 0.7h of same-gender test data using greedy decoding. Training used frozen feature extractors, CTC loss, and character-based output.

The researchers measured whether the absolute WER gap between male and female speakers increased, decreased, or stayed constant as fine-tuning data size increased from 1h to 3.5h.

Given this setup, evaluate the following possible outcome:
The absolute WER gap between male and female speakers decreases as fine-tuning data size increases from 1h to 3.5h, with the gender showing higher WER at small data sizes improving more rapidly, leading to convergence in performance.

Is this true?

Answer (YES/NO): NO